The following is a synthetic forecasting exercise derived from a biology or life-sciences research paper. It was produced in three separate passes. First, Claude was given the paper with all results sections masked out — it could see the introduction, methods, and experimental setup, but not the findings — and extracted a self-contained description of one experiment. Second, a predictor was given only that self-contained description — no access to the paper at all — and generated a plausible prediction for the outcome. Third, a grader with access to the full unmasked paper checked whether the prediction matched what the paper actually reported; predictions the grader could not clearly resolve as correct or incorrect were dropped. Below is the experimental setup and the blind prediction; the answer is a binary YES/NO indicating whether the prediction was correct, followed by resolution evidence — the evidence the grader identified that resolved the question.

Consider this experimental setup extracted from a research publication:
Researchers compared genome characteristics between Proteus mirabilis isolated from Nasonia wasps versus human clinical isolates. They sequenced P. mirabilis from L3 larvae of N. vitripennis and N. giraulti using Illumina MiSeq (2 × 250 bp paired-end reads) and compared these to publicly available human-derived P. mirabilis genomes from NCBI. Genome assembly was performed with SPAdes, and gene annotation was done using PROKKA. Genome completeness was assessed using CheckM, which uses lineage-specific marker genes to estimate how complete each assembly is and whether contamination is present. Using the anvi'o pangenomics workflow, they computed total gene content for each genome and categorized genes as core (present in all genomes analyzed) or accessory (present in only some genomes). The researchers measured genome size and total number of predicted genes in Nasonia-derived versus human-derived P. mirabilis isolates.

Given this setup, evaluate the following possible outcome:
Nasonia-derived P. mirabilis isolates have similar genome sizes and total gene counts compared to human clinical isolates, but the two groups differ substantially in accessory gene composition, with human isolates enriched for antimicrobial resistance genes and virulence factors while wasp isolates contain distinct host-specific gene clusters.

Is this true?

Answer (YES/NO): NO